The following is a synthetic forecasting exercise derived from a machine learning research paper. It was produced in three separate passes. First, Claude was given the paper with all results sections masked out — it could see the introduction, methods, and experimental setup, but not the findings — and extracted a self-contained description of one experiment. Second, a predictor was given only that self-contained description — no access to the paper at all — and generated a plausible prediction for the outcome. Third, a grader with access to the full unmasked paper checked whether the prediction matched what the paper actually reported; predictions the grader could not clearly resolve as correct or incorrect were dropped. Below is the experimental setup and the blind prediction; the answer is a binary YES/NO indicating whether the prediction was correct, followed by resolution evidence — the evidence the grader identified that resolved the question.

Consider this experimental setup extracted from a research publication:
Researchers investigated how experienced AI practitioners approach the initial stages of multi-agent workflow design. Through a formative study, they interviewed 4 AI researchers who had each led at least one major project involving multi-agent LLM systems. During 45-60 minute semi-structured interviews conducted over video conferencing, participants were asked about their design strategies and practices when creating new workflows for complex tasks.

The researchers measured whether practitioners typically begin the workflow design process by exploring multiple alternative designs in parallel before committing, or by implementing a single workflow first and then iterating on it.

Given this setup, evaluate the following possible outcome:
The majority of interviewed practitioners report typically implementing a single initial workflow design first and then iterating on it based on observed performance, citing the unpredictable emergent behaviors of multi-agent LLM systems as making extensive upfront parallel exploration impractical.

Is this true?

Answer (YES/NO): NO